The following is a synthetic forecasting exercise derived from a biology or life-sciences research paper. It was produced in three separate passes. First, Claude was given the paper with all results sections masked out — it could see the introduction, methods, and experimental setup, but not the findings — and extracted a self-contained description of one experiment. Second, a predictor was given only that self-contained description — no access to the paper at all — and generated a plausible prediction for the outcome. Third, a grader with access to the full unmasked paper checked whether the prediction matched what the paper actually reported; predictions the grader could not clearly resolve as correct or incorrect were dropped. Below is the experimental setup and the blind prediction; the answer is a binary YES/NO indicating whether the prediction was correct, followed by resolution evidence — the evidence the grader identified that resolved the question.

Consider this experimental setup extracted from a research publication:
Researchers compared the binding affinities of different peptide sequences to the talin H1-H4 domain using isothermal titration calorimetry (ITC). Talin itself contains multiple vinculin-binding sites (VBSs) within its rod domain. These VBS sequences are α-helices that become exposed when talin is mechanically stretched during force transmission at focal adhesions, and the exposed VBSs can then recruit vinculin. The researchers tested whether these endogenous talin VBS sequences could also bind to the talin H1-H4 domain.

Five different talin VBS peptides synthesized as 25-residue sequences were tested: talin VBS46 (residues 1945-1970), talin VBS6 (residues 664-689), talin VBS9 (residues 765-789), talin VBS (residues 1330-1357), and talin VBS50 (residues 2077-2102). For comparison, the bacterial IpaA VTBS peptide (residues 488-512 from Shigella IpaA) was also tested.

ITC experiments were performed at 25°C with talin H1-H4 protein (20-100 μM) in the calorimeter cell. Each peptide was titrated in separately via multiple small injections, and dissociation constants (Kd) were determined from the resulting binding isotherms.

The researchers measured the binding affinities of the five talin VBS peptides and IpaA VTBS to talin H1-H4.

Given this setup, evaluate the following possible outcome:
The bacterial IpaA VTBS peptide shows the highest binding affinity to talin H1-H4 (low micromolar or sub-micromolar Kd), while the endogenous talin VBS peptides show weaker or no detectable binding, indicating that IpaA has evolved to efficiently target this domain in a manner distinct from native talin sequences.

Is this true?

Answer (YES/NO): NO